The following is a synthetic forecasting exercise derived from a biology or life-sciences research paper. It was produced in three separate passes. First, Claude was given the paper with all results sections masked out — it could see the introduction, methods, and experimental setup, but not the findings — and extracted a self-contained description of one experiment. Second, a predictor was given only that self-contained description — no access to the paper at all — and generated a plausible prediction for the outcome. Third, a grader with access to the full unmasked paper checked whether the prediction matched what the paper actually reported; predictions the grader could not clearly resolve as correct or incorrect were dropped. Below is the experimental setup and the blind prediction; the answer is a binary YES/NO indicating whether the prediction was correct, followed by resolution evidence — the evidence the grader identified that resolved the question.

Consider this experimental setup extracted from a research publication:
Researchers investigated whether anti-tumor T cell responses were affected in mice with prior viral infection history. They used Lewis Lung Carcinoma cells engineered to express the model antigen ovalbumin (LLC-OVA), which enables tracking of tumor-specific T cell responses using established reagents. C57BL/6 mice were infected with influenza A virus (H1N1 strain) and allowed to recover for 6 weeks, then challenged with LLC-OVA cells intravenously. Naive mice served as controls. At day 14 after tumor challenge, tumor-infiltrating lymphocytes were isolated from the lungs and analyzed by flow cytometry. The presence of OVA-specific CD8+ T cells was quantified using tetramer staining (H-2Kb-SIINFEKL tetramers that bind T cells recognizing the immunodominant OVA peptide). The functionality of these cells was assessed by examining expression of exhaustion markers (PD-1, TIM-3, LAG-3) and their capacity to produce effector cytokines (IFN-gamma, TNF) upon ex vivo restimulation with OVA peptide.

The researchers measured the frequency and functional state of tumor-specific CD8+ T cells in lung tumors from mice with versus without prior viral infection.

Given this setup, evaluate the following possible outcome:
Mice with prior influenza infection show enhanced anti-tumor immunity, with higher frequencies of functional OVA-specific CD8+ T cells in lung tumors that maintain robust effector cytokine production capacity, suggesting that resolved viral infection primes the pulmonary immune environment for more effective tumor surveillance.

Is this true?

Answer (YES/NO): NO